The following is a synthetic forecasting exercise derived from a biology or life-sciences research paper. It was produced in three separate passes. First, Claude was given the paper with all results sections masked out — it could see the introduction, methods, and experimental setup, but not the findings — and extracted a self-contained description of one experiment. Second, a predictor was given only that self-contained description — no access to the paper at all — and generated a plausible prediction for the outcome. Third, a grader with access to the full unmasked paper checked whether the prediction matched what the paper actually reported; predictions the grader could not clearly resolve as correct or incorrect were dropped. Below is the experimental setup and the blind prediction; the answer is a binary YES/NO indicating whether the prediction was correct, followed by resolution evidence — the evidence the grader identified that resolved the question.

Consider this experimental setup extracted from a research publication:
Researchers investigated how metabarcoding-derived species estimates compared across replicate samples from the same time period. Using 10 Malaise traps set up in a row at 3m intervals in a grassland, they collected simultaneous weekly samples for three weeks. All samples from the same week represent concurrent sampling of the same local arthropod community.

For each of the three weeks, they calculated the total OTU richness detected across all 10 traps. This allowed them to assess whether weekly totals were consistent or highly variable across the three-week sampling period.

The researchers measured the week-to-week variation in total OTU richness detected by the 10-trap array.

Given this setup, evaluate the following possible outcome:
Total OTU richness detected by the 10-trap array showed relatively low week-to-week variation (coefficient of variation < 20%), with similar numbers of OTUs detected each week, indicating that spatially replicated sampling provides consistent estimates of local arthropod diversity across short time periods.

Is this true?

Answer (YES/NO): NO